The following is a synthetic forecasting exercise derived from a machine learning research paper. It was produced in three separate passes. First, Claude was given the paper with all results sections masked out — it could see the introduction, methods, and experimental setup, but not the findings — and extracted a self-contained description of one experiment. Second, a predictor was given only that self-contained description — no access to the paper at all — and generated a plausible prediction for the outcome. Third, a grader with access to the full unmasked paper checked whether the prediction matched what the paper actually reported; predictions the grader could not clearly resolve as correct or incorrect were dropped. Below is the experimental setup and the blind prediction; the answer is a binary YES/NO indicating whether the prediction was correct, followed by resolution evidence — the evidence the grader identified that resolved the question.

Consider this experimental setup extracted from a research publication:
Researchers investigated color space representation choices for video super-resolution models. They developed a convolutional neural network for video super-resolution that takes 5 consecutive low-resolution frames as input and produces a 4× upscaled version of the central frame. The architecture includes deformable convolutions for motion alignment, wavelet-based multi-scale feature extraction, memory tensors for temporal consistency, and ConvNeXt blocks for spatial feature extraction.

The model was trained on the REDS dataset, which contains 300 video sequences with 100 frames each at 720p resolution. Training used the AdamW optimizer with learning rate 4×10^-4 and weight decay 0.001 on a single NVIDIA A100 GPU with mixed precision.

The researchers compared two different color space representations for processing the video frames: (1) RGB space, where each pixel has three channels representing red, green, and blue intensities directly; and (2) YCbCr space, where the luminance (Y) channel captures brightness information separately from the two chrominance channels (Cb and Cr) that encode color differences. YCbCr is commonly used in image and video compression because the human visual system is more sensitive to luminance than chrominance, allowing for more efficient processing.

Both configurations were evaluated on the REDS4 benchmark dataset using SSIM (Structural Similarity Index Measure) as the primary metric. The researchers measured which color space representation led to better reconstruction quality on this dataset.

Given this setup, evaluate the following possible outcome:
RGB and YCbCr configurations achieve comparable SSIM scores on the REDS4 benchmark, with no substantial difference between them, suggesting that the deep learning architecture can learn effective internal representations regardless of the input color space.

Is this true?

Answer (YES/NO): NO